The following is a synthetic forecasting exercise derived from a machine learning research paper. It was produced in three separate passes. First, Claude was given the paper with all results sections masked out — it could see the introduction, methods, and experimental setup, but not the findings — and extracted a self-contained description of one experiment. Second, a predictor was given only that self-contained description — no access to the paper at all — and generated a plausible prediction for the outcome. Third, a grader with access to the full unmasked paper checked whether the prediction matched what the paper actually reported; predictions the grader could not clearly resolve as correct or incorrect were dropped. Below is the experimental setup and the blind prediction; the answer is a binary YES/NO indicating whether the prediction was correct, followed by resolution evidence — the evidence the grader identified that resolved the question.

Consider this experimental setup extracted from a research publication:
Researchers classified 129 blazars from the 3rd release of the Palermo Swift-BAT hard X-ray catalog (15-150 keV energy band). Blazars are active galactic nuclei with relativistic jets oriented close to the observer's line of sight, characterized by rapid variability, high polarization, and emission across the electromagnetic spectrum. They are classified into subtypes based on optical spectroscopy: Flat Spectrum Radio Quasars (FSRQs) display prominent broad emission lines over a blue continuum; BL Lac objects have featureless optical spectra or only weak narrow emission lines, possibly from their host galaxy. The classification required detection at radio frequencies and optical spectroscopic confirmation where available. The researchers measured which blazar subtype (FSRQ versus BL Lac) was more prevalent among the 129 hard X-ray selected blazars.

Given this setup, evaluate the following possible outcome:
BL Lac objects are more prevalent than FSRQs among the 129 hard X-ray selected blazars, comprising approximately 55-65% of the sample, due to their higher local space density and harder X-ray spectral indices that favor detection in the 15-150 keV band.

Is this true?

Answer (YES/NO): NO